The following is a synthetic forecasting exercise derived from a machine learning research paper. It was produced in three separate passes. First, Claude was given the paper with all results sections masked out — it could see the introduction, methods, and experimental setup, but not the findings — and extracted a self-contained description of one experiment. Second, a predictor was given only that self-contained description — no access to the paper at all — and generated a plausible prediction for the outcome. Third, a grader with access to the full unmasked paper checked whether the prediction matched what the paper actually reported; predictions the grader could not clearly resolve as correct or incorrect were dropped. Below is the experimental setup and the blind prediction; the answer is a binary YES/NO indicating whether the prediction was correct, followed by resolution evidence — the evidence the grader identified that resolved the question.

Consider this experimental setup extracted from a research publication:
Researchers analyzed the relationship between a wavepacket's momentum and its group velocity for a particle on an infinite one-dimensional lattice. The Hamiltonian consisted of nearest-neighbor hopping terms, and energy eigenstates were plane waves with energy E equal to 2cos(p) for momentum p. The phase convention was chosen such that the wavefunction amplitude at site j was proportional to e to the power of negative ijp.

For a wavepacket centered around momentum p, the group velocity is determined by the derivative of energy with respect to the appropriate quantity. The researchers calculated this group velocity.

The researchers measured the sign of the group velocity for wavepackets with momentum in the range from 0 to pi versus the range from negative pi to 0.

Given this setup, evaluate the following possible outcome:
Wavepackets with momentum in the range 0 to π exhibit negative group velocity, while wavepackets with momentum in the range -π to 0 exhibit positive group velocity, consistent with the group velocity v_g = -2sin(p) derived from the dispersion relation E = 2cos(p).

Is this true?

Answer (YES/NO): NO